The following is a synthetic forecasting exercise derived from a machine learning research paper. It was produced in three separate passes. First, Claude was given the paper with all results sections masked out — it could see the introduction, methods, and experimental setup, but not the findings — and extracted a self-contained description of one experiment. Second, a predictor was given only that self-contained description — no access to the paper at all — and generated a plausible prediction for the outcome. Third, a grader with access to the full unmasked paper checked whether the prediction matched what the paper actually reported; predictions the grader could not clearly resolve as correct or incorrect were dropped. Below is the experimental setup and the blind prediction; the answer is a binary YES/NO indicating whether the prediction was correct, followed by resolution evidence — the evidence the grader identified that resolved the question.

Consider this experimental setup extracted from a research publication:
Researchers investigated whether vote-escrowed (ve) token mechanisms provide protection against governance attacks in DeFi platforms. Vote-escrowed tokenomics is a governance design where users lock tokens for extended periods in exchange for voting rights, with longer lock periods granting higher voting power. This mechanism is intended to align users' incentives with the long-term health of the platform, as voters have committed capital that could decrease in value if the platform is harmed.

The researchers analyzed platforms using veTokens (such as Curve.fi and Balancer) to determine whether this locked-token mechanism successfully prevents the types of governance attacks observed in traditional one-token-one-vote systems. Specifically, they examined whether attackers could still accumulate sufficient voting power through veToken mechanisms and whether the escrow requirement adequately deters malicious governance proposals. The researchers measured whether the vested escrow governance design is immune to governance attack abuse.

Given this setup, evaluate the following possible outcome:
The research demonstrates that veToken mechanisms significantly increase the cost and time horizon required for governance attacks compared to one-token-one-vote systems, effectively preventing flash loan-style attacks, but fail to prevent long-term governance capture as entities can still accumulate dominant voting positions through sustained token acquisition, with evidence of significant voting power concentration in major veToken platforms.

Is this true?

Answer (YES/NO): NO